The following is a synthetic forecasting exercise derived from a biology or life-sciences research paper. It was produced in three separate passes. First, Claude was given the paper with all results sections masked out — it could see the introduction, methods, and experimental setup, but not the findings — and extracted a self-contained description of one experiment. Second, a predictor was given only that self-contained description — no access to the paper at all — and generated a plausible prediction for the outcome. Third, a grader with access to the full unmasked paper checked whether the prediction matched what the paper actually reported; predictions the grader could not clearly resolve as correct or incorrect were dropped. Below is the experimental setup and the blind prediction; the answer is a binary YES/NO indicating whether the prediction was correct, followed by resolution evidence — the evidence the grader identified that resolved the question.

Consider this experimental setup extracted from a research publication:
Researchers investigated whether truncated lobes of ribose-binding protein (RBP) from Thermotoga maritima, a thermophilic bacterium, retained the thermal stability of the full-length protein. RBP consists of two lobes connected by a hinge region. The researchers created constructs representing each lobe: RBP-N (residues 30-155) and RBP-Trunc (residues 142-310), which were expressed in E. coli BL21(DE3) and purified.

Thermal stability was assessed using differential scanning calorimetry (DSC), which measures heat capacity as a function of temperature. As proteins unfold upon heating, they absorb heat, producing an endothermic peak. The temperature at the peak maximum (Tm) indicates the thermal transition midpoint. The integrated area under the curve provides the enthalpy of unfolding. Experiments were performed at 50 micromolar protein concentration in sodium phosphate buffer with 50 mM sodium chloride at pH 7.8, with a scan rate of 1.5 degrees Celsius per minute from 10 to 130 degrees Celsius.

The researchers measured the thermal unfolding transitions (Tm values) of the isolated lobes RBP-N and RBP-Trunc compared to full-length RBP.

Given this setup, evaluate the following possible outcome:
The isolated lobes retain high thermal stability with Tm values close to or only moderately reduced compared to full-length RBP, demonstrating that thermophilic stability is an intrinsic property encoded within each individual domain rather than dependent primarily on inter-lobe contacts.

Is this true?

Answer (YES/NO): NO